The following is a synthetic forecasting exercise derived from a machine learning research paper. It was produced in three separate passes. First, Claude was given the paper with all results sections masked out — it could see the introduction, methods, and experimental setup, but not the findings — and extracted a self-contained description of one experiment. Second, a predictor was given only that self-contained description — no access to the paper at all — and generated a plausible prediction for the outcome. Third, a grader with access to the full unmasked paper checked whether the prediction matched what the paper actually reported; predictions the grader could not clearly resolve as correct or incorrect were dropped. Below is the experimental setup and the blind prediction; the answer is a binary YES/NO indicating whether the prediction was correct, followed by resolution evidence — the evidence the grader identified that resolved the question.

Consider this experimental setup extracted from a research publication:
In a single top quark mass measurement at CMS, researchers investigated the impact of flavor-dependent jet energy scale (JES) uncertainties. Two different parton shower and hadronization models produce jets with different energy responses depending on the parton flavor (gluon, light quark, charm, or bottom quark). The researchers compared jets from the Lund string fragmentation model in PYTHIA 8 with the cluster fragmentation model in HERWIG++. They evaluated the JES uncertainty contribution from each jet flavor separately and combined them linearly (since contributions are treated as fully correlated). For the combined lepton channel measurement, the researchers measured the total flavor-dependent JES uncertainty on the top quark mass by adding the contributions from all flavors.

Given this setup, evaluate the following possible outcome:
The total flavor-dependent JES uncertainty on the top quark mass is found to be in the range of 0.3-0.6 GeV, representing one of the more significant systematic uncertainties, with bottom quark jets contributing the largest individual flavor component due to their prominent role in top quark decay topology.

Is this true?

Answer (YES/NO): NO